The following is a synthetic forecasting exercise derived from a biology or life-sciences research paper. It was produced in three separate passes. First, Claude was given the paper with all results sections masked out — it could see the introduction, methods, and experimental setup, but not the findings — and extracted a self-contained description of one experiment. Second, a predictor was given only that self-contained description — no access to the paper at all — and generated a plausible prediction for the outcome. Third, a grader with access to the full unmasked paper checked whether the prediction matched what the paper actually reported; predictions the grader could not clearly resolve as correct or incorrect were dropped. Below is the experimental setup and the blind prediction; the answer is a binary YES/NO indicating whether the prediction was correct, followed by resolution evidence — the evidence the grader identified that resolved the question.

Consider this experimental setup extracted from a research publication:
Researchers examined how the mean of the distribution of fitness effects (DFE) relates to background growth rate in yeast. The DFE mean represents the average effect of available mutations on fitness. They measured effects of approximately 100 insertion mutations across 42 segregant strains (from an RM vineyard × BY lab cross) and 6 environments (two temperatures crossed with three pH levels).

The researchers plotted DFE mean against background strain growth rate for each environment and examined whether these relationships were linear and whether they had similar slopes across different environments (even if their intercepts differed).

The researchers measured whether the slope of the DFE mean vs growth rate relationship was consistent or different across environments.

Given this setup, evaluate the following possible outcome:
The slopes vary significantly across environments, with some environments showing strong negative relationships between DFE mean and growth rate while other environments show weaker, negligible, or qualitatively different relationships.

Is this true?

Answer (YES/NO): NO